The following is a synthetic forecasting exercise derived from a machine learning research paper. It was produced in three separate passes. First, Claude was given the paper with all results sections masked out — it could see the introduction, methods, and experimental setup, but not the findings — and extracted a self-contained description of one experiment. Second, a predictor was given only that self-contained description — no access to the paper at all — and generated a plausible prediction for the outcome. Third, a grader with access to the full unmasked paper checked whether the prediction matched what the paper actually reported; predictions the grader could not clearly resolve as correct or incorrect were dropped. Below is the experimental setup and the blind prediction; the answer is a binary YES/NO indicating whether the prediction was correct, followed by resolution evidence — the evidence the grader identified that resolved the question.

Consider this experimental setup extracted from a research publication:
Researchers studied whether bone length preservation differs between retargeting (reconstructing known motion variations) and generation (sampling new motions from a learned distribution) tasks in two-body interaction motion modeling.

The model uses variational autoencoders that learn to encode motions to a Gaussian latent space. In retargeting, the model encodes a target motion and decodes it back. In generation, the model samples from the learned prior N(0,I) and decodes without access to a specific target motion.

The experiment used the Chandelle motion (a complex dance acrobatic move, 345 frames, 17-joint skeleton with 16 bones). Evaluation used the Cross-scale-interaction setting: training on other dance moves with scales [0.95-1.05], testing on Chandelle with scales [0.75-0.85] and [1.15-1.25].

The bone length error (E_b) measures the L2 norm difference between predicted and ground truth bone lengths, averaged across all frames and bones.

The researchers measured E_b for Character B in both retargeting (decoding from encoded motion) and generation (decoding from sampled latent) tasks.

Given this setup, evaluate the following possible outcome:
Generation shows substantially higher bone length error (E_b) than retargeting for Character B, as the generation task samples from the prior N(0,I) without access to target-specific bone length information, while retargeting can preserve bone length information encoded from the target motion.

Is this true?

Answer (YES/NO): YES